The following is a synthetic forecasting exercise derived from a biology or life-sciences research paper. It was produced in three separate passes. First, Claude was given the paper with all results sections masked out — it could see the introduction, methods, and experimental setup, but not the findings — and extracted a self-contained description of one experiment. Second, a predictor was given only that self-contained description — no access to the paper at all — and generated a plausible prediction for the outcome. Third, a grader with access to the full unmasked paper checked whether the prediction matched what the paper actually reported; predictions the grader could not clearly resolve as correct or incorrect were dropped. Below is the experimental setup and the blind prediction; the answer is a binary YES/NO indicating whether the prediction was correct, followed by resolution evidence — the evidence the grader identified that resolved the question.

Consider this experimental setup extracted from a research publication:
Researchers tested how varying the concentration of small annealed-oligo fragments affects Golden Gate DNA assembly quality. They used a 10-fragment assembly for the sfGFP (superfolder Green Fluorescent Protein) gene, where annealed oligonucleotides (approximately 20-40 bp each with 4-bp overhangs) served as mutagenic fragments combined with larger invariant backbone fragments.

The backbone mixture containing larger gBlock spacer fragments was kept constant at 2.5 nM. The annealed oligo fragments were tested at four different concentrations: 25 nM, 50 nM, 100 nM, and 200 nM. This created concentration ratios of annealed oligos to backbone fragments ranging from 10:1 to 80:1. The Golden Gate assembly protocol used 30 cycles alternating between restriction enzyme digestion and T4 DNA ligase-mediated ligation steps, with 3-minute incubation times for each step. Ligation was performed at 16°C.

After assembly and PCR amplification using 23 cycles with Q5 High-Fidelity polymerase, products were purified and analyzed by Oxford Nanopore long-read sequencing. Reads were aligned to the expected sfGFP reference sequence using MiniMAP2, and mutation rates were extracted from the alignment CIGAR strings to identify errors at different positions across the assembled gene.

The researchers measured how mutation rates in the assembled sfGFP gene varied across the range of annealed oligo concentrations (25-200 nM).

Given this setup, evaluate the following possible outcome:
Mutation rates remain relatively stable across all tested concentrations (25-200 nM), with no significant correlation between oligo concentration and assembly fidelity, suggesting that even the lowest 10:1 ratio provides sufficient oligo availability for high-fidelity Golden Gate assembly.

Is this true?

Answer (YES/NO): NO